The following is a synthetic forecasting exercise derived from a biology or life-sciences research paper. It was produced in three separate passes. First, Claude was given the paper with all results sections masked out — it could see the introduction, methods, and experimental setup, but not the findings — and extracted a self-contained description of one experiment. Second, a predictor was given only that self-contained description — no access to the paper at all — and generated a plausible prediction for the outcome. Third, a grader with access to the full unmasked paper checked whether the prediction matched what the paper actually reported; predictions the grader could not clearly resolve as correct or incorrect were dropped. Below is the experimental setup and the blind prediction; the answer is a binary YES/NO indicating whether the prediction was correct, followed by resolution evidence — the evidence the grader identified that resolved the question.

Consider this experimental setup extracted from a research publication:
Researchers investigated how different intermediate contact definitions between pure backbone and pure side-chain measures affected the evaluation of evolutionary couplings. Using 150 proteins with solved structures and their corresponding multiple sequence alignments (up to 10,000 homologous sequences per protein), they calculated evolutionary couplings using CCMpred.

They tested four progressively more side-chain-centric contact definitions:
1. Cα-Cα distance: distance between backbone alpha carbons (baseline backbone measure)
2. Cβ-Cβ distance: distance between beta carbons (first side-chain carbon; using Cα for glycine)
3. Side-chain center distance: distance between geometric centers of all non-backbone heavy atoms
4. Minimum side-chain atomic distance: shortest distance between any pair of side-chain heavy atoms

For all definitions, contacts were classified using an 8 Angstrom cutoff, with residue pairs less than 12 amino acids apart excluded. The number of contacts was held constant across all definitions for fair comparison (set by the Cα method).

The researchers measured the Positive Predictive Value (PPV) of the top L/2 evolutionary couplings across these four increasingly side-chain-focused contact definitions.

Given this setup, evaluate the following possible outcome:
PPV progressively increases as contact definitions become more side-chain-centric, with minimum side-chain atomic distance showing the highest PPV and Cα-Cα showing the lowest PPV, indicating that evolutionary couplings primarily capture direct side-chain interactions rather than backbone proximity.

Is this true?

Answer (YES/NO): NO